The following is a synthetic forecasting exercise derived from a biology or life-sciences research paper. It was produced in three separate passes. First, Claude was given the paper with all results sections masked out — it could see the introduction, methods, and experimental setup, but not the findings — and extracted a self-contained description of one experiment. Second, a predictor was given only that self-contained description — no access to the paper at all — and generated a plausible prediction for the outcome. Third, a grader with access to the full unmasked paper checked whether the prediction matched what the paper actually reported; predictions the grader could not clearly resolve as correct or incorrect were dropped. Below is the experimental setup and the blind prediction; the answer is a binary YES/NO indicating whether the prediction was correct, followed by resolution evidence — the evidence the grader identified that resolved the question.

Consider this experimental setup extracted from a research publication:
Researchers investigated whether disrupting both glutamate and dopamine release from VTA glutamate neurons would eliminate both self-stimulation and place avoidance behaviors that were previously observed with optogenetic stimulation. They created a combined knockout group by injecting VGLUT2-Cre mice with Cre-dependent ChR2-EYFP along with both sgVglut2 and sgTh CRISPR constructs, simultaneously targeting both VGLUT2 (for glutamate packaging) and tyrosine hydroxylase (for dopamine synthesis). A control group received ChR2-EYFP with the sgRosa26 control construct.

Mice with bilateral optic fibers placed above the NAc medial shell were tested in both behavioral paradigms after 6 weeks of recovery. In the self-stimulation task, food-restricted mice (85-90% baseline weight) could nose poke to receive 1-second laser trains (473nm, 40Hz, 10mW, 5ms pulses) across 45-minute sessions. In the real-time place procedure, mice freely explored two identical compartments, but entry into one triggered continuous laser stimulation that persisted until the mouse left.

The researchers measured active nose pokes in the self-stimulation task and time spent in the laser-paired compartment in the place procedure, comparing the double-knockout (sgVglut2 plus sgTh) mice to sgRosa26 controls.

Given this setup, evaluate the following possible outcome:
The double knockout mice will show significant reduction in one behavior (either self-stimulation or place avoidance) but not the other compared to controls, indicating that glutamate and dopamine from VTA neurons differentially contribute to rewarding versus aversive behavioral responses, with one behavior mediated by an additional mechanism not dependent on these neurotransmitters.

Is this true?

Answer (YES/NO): NO